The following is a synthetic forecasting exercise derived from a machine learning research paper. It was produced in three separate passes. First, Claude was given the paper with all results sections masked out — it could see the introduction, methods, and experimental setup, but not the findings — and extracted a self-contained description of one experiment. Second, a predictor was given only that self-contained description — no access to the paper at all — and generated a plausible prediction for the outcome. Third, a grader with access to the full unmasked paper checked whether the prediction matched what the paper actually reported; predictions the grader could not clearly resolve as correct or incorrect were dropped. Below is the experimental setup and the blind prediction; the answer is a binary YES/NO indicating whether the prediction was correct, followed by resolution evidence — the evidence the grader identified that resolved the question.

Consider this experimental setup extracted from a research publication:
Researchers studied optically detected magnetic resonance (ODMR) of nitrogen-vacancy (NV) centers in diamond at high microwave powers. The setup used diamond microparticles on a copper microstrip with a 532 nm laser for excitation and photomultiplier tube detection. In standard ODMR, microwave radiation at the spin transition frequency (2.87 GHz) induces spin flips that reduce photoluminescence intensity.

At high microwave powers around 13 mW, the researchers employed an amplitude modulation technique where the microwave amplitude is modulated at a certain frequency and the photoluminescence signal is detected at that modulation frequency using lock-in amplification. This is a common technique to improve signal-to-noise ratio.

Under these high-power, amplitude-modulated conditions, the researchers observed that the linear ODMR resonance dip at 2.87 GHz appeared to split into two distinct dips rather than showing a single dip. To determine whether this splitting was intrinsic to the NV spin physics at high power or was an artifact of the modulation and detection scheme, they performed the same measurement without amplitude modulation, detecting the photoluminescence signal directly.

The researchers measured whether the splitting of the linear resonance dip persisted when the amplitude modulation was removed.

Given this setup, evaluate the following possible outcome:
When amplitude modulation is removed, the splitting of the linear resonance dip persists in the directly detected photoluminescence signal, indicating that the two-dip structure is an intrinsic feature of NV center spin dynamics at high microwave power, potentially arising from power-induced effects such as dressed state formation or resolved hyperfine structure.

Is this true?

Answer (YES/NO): NO